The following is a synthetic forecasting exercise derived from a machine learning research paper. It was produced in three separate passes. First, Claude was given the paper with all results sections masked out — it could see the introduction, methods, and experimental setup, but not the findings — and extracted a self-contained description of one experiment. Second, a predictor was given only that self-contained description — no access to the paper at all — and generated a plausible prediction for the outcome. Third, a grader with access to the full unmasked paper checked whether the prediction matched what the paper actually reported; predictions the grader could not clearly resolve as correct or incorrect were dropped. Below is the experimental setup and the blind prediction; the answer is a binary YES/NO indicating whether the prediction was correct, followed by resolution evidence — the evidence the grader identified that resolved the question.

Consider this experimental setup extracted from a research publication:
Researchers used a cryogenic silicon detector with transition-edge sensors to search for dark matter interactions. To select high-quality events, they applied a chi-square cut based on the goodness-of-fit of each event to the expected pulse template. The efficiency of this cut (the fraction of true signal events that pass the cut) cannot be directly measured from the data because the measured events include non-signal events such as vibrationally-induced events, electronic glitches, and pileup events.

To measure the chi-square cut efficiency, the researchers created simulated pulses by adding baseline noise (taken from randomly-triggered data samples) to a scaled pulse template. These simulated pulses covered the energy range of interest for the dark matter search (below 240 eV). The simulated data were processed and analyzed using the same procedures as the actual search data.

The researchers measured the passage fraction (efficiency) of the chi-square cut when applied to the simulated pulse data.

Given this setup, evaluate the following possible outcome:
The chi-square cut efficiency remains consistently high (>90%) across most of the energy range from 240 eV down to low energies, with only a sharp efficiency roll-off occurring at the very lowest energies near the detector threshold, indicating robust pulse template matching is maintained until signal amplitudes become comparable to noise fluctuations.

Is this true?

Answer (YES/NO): NO